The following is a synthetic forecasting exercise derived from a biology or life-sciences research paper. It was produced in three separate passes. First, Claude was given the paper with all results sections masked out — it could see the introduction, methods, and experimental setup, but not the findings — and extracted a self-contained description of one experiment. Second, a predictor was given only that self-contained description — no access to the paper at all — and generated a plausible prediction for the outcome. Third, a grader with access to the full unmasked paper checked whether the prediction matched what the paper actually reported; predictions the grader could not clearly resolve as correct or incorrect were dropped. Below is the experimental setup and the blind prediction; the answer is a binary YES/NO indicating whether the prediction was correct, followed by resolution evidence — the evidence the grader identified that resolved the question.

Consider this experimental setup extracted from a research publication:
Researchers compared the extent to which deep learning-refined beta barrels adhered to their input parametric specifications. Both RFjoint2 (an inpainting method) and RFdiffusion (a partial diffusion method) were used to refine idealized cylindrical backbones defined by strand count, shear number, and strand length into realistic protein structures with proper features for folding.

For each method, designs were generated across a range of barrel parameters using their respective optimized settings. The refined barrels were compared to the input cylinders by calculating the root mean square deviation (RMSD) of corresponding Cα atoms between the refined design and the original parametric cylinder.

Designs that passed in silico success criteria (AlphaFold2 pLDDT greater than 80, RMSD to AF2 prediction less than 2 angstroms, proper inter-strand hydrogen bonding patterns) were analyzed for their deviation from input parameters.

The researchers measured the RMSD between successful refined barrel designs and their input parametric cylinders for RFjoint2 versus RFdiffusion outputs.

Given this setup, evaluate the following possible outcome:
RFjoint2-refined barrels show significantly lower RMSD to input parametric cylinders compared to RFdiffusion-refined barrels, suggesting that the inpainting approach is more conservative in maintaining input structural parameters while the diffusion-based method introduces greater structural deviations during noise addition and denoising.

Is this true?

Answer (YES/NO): NO